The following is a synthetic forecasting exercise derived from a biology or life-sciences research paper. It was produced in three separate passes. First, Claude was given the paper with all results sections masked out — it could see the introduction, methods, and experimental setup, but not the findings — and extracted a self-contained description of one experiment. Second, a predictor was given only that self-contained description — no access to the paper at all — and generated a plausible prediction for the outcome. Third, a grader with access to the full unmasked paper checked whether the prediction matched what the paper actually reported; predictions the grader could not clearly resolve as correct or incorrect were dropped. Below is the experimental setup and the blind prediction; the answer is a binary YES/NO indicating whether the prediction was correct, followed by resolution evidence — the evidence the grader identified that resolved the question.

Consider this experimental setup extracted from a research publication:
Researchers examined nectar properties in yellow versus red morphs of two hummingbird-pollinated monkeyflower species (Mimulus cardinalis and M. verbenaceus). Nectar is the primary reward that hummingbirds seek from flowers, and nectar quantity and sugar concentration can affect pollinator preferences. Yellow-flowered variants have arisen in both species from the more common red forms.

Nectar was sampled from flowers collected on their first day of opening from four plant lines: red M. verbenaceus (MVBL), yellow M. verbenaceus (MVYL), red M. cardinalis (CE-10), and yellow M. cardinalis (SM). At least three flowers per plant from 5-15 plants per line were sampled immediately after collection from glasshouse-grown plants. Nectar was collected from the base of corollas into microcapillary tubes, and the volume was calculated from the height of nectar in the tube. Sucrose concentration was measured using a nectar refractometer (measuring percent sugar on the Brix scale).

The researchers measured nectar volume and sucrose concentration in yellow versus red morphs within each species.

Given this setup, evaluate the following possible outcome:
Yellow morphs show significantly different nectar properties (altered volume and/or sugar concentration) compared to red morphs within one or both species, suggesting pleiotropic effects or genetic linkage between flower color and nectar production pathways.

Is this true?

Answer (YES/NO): YES